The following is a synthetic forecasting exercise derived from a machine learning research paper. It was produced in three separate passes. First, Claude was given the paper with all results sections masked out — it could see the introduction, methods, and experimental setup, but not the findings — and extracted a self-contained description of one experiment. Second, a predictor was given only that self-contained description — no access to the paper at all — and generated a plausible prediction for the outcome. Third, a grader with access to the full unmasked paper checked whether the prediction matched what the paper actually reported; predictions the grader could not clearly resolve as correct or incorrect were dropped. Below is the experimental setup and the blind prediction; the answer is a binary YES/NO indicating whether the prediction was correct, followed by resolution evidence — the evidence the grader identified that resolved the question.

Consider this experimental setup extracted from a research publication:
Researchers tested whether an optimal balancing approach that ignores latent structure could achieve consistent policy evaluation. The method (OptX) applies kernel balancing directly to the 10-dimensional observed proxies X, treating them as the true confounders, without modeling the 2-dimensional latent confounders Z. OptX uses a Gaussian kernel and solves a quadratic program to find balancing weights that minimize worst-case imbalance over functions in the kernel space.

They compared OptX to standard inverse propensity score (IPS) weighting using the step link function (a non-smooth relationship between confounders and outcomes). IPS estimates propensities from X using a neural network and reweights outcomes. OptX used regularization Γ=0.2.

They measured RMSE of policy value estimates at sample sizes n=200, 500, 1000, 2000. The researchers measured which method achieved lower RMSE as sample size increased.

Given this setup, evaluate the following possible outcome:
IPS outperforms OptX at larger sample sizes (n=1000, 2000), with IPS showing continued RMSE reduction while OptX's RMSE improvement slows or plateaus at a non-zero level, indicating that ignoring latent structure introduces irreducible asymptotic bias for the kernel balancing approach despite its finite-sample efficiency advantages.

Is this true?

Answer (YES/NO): NO